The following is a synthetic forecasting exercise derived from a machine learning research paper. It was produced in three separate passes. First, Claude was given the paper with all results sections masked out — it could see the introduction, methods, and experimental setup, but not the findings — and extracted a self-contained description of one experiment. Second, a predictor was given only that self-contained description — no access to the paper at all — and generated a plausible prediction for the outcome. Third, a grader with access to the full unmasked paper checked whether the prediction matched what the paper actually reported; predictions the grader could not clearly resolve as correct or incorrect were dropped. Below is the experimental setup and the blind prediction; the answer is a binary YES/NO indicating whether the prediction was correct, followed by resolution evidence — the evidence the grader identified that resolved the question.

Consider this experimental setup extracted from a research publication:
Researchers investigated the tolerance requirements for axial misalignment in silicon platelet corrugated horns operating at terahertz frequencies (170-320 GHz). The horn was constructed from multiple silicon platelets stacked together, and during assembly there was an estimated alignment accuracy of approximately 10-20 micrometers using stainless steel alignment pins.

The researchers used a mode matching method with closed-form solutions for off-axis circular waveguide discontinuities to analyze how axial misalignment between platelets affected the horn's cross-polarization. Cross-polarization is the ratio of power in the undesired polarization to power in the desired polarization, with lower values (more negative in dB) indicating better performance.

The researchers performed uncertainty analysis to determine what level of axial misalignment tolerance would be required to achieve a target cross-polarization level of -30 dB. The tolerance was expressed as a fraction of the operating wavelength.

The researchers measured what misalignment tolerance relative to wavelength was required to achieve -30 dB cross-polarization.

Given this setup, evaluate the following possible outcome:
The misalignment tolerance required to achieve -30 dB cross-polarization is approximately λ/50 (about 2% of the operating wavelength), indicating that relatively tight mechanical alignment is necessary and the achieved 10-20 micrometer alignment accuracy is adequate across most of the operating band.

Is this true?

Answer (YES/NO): NO